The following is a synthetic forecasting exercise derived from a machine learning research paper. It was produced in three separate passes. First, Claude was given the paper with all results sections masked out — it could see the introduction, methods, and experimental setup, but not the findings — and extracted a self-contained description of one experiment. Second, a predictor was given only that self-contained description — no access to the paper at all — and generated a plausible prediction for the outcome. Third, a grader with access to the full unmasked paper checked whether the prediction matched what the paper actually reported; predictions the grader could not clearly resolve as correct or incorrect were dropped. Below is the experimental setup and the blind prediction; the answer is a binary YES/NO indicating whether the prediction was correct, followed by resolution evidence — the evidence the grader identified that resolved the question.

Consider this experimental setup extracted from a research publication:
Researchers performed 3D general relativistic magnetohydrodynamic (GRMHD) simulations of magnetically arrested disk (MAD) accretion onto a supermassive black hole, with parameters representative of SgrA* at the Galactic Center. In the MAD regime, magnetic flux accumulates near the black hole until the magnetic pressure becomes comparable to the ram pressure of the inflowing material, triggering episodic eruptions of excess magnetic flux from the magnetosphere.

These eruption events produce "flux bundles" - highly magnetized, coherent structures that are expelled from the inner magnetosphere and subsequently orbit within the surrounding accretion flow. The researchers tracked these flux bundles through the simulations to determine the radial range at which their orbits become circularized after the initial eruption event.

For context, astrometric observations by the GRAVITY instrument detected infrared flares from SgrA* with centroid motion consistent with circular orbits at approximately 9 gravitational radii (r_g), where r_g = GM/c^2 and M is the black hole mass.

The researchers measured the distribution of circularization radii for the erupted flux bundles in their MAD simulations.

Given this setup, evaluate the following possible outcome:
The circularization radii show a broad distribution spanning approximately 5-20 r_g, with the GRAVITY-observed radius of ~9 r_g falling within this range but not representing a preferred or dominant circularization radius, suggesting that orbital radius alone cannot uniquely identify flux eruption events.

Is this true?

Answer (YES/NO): NO